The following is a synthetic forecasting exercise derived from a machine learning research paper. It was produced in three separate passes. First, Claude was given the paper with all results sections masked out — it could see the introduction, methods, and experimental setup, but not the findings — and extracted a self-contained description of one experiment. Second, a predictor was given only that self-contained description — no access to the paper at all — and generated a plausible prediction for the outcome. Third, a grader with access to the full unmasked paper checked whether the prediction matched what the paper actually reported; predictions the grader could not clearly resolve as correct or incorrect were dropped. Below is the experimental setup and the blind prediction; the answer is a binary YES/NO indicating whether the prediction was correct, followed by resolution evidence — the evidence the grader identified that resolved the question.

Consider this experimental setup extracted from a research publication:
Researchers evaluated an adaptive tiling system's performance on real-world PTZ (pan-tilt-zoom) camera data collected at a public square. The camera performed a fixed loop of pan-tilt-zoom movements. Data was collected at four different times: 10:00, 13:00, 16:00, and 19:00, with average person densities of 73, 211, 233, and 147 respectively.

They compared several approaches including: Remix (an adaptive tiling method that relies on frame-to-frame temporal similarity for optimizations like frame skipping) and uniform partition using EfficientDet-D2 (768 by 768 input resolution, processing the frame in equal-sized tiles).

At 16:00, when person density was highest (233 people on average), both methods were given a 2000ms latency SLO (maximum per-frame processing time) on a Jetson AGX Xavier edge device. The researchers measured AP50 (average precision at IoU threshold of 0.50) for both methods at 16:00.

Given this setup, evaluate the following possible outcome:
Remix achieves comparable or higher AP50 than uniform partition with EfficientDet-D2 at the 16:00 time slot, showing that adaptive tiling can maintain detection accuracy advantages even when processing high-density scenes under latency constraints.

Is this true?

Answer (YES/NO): NO